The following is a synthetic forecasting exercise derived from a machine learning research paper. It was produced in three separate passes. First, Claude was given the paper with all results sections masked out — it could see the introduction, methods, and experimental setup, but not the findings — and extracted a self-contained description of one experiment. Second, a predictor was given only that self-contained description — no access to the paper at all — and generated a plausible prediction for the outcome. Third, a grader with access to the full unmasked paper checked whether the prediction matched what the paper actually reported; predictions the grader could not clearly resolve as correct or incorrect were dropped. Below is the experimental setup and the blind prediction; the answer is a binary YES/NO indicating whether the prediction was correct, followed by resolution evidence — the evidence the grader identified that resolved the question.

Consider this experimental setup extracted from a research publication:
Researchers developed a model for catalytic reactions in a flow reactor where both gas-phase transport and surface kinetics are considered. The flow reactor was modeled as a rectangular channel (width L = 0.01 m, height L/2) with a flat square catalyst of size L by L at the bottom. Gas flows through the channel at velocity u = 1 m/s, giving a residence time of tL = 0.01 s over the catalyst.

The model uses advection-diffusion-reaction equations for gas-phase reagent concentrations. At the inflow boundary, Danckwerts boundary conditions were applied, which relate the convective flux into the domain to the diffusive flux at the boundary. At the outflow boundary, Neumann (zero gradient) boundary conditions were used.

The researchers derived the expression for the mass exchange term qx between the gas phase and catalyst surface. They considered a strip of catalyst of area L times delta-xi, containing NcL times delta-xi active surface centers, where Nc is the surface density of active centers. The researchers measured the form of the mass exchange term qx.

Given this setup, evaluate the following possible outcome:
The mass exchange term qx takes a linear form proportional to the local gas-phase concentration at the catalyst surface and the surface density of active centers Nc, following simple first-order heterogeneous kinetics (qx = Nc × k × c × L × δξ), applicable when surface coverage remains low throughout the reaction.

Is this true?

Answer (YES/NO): NO